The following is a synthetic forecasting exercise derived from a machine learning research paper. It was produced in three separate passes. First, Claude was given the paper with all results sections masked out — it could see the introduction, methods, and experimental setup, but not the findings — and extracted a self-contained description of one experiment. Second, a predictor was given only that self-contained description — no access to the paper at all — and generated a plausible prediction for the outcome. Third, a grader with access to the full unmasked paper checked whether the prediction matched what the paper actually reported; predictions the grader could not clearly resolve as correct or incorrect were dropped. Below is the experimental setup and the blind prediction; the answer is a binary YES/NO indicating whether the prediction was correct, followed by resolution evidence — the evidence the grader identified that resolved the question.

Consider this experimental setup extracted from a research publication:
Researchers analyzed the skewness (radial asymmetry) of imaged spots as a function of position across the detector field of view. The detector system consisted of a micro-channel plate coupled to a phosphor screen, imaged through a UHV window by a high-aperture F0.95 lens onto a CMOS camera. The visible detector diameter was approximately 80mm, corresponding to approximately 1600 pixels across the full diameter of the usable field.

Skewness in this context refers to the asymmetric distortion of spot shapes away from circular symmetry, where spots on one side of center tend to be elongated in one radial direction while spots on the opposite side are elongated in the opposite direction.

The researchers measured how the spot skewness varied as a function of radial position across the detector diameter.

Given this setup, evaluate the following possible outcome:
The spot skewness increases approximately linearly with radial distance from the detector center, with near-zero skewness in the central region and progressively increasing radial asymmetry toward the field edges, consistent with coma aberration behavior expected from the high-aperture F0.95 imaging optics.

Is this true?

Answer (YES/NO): YES